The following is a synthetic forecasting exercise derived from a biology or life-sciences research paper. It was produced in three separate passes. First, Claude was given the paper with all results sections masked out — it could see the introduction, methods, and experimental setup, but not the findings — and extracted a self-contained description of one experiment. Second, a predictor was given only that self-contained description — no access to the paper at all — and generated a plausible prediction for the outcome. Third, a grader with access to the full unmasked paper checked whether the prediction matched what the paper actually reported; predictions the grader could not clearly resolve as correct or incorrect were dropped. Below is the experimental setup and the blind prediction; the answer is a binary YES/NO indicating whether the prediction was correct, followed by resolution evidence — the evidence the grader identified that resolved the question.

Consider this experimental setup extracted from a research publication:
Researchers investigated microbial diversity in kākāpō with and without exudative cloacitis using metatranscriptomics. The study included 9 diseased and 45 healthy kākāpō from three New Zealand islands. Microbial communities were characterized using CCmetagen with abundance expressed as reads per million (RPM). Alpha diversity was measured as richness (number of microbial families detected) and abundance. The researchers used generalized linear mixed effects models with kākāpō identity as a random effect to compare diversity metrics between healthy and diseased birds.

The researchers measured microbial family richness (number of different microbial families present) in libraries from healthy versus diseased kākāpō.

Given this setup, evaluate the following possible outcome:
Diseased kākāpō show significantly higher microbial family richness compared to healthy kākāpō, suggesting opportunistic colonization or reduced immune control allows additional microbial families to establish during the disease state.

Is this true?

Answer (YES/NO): NO